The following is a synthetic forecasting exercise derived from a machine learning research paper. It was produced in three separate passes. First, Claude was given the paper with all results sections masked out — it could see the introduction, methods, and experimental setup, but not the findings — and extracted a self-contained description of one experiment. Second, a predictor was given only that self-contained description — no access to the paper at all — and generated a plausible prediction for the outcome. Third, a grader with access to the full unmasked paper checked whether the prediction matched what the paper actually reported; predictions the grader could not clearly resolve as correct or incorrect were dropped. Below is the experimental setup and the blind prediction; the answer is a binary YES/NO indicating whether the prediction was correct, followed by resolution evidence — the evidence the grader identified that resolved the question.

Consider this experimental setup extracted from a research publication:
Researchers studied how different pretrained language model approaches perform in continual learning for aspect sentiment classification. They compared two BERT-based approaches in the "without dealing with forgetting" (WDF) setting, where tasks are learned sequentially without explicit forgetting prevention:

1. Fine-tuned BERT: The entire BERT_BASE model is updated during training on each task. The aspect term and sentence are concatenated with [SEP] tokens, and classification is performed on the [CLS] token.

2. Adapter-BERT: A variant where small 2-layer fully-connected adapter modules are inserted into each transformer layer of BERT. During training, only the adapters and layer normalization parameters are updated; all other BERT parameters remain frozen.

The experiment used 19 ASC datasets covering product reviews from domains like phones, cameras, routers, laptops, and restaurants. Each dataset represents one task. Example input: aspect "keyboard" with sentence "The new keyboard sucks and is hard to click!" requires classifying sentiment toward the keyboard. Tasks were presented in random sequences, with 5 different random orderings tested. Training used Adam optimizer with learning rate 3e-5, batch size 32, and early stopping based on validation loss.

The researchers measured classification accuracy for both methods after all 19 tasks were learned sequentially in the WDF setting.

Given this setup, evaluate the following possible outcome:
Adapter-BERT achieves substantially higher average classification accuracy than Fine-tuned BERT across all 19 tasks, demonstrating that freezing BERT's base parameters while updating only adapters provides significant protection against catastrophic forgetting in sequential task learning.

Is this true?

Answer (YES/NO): NO